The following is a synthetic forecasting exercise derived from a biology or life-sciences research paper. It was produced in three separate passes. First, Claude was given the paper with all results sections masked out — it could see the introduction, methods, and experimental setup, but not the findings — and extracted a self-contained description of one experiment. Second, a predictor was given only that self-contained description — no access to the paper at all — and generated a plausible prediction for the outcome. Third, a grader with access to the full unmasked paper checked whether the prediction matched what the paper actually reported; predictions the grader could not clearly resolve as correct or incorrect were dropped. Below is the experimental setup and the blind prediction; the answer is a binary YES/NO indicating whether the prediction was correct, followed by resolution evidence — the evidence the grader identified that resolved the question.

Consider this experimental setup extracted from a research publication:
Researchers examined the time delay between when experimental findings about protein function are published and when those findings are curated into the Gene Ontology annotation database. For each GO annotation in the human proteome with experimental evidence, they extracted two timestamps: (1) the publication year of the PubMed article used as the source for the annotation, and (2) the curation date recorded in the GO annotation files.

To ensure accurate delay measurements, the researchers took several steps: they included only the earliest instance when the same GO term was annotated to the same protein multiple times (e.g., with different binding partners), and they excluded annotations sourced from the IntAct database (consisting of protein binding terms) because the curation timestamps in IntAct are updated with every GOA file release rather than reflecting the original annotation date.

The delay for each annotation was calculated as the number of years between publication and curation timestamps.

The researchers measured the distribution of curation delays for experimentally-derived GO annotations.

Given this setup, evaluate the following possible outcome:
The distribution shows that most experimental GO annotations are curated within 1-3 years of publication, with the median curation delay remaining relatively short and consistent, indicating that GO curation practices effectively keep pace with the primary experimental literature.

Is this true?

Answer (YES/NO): NO